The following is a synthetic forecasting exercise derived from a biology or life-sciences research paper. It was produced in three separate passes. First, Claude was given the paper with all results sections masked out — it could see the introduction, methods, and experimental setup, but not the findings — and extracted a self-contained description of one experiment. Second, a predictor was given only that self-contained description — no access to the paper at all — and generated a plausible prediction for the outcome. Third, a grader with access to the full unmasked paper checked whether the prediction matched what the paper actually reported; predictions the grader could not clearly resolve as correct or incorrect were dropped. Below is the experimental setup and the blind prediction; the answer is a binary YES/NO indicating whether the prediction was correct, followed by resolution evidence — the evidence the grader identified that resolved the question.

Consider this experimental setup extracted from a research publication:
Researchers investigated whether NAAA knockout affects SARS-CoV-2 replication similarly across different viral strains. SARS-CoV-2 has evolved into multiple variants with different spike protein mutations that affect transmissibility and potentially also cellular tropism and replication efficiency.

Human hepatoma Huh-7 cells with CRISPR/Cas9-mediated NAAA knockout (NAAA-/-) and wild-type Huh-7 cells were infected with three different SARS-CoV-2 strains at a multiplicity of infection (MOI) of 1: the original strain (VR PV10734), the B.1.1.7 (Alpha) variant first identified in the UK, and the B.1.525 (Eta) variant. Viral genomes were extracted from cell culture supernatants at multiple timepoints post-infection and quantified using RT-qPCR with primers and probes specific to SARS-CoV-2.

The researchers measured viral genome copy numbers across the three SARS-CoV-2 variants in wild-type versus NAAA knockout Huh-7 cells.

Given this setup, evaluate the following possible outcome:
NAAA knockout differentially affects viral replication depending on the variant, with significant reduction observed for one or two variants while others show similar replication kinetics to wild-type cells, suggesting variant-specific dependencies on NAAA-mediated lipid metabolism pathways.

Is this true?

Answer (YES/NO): NO